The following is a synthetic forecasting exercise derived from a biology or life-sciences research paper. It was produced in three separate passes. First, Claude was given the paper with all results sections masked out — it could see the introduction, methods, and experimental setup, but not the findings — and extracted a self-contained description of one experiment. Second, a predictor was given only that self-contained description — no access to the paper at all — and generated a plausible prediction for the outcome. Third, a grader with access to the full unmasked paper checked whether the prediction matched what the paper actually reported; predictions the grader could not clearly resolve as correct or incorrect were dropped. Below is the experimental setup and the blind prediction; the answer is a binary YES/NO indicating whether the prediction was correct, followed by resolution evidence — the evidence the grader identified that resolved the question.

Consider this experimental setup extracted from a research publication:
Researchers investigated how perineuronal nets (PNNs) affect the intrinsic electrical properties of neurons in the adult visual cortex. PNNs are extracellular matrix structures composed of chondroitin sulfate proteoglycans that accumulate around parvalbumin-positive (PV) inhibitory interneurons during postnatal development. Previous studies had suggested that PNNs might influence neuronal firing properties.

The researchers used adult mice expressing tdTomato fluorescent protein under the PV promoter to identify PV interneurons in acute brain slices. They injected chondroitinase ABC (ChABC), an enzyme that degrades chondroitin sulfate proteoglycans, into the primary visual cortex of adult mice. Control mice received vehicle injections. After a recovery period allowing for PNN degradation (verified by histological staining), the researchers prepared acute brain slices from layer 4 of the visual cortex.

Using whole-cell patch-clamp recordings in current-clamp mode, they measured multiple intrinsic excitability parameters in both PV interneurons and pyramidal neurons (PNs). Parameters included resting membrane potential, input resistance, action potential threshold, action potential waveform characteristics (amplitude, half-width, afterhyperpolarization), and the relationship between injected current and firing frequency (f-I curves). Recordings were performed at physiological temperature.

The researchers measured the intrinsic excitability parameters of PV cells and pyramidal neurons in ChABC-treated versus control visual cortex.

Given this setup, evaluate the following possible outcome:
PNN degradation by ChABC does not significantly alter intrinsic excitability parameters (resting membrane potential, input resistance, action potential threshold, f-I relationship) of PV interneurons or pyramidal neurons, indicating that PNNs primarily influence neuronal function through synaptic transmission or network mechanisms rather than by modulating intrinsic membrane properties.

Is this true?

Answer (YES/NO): YES